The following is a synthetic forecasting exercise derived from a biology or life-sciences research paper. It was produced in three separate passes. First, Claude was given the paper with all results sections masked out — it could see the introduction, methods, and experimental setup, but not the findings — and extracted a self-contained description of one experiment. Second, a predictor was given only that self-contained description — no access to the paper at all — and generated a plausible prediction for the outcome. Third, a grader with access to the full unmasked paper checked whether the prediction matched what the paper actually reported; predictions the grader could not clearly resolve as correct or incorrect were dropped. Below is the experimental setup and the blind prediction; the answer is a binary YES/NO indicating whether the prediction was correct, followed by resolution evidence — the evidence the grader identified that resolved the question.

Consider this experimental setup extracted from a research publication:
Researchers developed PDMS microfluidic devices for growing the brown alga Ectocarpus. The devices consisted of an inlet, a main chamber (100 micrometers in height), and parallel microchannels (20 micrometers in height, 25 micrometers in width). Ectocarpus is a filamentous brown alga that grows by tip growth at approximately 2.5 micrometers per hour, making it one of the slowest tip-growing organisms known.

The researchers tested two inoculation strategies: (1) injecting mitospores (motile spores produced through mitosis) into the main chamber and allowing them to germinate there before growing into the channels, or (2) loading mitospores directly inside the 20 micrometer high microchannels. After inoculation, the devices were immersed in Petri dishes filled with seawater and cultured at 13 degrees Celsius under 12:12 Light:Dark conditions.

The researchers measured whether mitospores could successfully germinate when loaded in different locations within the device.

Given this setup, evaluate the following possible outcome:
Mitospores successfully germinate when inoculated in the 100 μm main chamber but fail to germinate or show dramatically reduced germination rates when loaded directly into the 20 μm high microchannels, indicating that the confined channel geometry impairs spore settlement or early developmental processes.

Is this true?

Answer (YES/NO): YES